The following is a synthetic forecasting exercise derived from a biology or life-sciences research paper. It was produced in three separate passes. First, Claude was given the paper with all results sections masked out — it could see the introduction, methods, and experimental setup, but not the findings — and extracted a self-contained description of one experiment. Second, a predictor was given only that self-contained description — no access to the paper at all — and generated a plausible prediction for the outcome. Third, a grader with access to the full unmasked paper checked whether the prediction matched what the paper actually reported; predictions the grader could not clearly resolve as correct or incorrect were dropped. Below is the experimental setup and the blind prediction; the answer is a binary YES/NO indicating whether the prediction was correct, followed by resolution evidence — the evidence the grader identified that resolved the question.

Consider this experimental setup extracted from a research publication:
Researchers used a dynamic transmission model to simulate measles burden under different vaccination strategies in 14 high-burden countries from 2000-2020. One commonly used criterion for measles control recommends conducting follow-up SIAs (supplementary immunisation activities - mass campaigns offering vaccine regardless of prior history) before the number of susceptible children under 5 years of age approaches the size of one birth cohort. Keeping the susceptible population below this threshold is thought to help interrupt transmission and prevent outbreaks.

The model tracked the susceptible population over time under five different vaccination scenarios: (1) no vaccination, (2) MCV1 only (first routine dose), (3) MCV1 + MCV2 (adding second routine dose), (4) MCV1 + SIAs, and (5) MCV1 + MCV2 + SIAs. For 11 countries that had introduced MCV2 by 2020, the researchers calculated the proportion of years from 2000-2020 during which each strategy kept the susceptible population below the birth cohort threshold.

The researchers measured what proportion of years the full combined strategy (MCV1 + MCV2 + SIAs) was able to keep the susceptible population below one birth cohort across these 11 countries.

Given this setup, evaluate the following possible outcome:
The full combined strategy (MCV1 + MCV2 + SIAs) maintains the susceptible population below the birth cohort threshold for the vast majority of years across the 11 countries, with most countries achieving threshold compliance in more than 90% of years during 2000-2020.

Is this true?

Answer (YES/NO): NO